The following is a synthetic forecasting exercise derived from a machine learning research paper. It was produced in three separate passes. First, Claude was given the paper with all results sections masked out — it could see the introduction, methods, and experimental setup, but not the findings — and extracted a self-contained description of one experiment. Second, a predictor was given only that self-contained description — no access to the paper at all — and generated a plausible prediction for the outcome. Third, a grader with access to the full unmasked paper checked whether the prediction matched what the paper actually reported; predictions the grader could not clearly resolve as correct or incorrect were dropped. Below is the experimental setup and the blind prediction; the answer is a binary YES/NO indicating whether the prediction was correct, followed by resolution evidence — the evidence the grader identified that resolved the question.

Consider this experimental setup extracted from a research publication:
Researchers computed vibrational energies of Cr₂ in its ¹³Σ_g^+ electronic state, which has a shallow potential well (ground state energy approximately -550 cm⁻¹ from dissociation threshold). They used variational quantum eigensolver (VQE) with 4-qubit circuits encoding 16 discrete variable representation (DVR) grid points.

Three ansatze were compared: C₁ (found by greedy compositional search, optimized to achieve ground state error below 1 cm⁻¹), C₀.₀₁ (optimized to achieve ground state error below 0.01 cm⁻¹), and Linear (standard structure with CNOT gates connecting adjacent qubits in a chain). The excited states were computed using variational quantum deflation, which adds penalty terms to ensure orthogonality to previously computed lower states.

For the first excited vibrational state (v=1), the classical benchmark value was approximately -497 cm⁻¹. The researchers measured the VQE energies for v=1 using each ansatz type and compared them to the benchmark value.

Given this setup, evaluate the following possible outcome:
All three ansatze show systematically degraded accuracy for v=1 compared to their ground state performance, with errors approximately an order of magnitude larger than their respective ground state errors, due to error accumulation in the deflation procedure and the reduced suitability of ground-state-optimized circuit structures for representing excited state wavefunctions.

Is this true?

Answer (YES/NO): NO